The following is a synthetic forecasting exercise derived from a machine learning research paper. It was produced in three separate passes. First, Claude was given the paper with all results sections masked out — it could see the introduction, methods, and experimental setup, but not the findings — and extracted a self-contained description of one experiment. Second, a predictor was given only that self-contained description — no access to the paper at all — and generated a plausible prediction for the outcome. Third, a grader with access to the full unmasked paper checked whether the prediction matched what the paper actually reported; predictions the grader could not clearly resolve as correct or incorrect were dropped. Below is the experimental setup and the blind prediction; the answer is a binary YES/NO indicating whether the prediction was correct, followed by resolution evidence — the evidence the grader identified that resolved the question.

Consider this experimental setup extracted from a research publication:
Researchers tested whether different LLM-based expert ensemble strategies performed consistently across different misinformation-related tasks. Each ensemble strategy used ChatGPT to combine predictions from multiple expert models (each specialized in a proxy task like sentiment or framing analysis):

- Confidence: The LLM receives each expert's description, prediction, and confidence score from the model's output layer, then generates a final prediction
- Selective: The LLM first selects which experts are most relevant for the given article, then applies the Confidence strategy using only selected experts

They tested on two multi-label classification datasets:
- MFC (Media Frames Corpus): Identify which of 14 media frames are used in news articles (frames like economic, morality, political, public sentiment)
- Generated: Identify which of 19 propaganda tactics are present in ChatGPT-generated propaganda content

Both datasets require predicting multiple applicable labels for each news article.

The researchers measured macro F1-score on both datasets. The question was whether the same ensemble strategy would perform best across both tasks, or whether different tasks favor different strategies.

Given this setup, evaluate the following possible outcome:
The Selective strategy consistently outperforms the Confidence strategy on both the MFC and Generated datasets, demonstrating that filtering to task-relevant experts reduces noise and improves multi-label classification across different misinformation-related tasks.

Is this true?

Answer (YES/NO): NO